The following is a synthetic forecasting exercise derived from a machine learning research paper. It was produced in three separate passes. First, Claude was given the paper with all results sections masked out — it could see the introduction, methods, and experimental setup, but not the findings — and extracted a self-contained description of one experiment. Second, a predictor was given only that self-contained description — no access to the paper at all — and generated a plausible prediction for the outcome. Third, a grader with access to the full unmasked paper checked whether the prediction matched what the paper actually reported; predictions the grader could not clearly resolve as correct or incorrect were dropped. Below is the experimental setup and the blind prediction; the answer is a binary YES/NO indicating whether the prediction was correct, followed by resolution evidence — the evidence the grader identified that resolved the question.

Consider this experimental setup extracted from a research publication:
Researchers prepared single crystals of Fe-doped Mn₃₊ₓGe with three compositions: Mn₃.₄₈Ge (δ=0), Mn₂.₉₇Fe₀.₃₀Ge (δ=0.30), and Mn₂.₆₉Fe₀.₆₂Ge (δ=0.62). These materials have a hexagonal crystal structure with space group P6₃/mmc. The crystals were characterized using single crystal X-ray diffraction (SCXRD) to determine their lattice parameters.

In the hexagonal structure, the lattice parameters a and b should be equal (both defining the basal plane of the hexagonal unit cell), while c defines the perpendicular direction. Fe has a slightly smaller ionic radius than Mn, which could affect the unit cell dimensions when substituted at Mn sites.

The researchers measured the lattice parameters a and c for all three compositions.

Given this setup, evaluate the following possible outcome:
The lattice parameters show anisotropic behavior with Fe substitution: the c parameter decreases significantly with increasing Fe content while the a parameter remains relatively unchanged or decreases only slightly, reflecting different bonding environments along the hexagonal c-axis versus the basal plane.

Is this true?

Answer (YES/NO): NO